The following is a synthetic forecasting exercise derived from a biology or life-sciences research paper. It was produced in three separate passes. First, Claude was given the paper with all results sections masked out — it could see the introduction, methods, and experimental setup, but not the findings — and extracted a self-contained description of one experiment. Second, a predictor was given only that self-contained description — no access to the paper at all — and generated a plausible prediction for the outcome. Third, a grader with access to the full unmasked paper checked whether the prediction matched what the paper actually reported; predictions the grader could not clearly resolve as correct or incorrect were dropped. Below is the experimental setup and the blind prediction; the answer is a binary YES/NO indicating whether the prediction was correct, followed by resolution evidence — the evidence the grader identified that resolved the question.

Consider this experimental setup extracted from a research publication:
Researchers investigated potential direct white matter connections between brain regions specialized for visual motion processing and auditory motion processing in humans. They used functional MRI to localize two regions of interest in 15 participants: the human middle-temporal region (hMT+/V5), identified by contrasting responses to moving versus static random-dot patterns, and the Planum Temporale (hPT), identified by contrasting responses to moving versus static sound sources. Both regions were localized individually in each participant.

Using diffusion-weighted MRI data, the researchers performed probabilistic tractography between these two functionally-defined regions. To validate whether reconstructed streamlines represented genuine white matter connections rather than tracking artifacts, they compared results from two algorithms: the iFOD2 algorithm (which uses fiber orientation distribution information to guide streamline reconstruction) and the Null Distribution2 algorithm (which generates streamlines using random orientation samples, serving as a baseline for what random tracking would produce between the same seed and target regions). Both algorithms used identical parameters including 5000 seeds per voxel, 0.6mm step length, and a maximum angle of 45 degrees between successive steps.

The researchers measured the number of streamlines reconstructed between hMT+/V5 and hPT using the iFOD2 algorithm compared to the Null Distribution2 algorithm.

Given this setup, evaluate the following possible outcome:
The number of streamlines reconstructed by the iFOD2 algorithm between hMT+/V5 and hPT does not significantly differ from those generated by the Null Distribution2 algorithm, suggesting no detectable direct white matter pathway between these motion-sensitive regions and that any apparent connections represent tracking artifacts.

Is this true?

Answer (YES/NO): NO